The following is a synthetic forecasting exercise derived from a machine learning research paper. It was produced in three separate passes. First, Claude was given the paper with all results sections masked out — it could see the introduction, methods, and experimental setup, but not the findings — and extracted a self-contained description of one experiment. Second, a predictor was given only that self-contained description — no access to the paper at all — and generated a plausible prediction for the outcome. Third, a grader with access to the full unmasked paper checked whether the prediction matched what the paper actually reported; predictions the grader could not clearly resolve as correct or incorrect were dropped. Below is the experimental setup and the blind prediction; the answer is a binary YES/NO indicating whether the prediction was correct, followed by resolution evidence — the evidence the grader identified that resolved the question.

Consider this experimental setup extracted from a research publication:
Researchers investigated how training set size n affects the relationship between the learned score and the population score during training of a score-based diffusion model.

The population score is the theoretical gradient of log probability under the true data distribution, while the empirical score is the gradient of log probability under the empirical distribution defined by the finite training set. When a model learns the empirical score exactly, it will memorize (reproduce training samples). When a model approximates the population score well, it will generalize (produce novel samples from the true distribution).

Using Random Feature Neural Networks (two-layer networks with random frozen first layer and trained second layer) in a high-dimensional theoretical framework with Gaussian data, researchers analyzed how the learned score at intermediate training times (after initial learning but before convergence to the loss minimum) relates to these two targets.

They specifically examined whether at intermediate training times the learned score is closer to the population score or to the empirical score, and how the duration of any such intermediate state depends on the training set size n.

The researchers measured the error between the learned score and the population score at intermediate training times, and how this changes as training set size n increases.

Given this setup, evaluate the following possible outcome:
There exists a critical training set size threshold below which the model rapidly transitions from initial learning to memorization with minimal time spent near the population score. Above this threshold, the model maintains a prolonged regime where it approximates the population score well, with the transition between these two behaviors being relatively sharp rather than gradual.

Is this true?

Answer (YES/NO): NO